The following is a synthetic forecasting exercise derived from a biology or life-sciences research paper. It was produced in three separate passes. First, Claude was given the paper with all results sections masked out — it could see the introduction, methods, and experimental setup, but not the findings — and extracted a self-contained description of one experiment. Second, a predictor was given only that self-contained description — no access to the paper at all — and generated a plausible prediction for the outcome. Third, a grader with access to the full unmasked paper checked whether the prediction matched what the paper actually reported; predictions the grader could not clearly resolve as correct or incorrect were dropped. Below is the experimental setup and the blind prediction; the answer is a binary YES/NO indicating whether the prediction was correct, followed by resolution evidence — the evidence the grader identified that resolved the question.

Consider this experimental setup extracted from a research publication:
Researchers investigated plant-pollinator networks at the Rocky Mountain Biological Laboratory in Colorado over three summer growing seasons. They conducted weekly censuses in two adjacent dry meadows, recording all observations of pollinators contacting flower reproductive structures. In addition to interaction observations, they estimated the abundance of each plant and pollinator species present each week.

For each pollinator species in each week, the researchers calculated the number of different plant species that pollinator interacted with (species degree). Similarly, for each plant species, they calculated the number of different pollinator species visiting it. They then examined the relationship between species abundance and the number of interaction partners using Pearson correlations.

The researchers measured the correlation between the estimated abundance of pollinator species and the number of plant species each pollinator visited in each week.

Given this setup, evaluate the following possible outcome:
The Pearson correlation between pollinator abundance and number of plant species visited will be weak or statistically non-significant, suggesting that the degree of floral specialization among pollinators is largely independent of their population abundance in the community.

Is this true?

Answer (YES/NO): NO